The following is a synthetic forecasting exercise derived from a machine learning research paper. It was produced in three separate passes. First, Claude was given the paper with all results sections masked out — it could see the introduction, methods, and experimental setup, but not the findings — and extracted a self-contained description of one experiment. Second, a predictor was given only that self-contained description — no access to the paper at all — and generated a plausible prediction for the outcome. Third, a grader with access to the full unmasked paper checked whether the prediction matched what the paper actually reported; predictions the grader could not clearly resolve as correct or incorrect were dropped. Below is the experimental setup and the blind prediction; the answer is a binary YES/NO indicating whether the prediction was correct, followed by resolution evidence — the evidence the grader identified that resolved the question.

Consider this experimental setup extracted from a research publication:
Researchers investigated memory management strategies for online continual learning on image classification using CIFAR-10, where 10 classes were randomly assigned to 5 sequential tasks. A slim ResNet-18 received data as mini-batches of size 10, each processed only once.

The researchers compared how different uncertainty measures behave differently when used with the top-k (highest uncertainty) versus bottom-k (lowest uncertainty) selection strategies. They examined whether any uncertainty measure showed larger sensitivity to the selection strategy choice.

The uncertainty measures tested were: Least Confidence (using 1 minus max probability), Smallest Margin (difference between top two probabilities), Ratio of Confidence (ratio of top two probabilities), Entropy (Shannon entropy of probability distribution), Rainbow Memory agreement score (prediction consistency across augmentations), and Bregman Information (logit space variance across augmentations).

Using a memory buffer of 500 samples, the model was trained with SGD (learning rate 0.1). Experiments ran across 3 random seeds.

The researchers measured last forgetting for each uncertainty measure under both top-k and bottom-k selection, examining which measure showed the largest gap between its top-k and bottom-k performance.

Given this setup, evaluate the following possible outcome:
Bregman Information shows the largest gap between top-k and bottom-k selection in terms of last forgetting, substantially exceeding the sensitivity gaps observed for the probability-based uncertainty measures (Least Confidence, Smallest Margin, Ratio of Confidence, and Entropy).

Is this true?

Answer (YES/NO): NO